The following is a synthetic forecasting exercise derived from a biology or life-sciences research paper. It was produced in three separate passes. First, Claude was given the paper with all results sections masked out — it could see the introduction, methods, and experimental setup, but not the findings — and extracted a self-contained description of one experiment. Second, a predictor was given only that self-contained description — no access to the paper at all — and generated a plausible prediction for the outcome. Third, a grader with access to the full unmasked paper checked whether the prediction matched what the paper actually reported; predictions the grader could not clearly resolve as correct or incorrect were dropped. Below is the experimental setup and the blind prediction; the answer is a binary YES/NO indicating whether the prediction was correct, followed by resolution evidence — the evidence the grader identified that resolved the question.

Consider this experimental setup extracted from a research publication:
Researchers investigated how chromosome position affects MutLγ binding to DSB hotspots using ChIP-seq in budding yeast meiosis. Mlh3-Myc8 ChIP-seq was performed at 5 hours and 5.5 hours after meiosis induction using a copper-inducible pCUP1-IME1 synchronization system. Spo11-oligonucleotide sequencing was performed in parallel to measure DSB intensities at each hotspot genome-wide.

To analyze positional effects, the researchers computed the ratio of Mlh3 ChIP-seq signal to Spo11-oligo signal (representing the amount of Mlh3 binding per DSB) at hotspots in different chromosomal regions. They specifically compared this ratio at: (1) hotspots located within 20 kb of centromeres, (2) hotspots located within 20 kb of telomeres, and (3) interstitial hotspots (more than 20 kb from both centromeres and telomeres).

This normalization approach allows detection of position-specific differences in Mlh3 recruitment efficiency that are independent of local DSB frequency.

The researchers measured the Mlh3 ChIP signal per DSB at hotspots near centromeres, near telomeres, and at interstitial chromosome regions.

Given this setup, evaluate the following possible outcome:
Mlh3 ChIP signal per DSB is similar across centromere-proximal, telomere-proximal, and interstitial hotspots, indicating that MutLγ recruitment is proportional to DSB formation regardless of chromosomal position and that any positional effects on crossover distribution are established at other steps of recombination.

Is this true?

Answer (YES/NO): NO